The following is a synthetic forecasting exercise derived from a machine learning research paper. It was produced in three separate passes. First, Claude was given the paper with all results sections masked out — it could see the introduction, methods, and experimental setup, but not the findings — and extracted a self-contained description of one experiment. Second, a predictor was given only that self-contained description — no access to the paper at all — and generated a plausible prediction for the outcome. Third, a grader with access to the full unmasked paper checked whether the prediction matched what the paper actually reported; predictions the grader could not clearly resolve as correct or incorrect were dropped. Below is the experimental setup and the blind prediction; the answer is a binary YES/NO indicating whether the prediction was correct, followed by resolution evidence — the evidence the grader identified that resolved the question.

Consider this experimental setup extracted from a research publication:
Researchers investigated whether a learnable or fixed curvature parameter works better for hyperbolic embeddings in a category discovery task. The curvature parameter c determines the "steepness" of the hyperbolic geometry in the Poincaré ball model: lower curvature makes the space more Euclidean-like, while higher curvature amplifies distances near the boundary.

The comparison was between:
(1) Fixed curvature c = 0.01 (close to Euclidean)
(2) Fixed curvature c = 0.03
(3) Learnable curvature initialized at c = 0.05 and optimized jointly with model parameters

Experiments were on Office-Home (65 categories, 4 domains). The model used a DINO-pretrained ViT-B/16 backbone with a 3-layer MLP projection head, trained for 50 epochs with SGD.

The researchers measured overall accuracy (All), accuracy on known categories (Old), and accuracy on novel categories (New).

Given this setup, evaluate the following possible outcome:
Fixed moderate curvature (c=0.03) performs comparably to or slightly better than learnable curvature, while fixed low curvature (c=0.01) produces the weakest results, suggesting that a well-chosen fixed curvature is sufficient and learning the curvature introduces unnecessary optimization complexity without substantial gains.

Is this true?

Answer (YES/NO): NO